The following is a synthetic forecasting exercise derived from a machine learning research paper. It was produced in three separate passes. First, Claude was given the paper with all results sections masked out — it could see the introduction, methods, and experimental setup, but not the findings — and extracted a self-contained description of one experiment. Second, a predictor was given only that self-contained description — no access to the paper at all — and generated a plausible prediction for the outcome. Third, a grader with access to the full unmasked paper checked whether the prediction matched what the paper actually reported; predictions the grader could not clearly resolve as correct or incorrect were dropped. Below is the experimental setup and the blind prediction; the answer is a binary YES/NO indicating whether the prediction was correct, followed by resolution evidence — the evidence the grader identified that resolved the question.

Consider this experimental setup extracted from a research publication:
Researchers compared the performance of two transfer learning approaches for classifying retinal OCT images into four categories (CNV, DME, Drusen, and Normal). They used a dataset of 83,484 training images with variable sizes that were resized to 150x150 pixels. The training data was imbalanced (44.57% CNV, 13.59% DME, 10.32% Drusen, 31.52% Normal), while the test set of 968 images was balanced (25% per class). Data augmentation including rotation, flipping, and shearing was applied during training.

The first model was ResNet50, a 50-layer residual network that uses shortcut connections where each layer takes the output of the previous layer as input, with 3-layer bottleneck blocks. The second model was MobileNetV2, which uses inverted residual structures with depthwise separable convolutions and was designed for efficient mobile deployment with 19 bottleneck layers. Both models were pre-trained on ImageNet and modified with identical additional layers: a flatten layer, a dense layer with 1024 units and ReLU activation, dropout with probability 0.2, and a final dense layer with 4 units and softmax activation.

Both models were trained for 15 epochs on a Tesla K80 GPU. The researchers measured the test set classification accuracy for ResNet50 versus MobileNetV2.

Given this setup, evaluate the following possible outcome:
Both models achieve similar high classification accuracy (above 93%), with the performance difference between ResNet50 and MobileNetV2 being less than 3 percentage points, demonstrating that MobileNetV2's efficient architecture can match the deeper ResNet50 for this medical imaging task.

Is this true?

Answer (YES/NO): YES